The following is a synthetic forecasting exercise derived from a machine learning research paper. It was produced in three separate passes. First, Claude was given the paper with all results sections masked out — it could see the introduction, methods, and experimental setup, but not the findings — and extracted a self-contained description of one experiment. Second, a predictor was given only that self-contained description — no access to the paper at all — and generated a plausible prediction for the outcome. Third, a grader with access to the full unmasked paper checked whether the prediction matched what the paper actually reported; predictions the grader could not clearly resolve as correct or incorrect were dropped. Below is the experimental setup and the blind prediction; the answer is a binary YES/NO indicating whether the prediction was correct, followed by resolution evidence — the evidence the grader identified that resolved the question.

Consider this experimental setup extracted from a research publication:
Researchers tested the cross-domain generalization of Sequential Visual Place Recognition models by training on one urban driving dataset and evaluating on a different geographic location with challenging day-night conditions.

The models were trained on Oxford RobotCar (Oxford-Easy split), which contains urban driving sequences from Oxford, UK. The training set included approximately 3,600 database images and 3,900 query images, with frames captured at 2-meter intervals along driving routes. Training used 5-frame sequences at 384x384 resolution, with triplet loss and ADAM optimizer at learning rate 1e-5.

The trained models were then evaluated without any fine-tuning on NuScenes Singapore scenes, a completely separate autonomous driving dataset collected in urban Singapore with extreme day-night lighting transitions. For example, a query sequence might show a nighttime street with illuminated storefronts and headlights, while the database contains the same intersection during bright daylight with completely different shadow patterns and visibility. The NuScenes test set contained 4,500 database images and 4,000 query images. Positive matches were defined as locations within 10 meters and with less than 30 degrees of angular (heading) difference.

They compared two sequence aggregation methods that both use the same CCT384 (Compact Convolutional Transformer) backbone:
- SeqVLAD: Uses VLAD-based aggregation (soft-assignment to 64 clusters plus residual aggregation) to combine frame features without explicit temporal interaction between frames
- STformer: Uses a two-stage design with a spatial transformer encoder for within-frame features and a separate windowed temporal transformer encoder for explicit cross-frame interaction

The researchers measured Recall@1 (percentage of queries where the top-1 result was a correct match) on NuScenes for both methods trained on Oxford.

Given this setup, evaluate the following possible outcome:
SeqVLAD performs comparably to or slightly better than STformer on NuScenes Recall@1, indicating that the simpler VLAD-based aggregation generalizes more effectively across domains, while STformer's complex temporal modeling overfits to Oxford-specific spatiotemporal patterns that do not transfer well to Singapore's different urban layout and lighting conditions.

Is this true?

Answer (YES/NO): NO